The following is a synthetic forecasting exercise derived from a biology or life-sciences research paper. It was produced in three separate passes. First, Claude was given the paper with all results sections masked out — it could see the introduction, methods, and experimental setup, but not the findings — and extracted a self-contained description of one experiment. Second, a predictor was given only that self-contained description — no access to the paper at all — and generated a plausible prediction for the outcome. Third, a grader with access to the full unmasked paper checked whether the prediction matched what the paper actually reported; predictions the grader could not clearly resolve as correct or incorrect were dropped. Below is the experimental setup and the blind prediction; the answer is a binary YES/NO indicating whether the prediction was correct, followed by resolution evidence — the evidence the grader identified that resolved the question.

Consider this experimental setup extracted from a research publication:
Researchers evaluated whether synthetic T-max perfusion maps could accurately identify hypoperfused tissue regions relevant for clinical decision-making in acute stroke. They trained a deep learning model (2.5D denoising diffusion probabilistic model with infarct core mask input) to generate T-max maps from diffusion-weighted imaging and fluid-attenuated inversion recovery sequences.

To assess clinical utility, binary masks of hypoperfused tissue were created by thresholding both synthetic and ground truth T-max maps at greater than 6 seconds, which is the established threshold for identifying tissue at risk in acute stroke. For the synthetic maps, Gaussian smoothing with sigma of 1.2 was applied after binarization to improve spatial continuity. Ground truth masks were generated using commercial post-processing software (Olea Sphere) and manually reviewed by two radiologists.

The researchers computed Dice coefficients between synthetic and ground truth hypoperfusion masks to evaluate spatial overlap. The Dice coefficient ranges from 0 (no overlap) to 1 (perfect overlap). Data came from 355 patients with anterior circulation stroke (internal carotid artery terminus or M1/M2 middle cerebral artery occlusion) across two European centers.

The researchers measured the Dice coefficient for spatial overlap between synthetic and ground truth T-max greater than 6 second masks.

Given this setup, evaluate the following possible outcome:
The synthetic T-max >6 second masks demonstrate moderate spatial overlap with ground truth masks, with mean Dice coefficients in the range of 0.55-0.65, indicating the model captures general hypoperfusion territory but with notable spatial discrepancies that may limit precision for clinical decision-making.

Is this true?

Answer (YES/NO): NO